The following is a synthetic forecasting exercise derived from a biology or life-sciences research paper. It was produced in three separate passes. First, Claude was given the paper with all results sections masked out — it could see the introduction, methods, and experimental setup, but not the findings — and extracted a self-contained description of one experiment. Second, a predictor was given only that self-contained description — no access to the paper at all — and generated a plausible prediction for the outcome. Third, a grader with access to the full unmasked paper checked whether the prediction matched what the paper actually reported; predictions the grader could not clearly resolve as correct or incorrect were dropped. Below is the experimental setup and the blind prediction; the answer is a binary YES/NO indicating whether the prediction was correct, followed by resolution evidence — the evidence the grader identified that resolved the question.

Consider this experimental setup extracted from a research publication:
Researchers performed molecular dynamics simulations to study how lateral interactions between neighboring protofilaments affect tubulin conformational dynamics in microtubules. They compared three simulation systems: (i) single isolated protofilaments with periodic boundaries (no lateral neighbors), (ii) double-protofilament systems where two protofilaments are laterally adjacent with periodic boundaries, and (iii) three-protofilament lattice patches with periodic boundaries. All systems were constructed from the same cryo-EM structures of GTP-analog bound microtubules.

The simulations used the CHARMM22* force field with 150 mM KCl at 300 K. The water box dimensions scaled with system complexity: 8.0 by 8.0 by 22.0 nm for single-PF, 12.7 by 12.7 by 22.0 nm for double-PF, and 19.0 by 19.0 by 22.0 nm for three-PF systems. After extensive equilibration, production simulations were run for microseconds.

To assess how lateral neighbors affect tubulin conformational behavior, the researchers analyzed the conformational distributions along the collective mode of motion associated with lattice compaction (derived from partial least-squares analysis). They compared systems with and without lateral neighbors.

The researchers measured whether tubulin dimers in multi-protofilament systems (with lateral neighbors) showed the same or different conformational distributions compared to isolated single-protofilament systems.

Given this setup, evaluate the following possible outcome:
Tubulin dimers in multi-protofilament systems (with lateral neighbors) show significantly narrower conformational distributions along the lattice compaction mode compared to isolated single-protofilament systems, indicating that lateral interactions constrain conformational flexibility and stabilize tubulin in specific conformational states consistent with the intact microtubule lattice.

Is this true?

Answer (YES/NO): YES